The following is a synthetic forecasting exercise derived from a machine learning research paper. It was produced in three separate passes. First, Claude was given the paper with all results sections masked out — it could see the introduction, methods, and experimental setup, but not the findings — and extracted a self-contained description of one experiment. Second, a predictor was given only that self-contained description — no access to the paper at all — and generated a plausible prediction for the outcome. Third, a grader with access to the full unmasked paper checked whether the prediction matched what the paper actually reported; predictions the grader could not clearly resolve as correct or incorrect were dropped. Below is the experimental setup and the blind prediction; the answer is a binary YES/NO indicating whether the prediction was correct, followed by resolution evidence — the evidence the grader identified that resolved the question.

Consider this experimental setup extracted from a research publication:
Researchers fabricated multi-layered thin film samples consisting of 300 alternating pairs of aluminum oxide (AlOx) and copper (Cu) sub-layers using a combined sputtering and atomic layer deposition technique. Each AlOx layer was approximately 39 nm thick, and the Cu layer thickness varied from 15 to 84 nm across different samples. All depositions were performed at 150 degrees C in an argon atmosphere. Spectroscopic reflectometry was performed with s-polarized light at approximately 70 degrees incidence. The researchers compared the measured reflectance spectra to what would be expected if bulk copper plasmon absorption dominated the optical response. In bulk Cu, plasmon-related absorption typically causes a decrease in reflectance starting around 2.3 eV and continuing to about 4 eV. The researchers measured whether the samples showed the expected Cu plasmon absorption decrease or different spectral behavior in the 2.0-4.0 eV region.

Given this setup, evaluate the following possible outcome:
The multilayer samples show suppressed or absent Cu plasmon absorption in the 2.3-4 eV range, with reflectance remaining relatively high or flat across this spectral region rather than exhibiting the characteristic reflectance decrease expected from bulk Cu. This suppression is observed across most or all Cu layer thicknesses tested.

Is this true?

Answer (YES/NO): NO